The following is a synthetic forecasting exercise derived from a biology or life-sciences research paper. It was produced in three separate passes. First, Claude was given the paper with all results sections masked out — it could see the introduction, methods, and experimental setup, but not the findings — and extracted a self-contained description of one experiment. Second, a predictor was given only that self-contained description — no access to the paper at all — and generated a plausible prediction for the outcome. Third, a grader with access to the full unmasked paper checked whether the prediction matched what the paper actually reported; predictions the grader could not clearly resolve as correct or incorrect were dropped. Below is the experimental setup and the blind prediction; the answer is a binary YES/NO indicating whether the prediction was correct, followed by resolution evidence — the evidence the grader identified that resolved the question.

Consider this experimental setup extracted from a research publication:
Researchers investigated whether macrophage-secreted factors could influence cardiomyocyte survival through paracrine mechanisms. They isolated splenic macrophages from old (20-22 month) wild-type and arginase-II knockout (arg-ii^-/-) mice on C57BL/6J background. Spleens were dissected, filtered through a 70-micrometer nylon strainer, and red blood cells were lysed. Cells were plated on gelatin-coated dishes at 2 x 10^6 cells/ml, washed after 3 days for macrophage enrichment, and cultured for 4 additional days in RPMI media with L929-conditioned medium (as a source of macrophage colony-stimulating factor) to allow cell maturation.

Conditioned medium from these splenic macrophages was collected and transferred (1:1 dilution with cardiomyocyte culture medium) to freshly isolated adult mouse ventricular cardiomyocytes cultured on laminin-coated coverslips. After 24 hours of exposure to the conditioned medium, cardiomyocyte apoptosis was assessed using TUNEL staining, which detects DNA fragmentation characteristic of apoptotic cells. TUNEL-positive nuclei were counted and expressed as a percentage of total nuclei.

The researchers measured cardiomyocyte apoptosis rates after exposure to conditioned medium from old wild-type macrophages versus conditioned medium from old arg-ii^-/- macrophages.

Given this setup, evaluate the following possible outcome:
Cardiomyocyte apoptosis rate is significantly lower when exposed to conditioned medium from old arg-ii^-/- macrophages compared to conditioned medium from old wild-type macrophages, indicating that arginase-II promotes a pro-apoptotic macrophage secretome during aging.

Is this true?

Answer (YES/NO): YES